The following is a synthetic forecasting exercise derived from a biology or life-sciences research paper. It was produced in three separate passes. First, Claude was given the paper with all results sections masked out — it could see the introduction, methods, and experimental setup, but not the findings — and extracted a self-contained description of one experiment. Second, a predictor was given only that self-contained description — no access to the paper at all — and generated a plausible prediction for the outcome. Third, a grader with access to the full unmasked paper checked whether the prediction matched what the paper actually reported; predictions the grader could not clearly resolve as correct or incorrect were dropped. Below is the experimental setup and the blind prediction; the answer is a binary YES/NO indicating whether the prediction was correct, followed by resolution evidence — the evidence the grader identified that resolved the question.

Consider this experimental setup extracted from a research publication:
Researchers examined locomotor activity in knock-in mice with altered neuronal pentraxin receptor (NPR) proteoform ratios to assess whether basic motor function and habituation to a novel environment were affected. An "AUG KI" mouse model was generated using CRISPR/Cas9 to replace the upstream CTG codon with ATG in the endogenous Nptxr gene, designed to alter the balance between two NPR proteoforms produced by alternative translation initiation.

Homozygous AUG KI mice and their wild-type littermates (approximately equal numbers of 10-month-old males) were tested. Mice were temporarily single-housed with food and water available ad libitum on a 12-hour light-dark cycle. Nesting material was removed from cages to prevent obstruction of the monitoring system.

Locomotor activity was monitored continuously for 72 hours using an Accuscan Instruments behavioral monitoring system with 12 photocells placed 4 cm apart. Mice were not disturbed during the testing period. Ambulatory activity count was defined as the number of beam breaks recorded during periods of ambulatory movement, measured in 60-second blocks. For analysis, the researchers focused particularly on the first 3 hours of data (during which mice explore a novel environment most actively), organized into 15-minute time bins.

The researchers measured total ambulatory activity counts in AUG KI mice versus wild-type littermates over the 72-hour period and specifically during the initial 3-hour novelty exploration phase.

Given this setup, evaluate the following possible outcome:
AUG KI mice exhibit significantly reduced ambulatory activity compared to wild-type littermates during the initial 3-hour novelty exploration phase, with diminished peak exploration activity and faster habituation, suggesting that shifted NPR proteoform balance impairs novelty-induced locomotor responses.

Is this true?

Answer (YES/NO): NO